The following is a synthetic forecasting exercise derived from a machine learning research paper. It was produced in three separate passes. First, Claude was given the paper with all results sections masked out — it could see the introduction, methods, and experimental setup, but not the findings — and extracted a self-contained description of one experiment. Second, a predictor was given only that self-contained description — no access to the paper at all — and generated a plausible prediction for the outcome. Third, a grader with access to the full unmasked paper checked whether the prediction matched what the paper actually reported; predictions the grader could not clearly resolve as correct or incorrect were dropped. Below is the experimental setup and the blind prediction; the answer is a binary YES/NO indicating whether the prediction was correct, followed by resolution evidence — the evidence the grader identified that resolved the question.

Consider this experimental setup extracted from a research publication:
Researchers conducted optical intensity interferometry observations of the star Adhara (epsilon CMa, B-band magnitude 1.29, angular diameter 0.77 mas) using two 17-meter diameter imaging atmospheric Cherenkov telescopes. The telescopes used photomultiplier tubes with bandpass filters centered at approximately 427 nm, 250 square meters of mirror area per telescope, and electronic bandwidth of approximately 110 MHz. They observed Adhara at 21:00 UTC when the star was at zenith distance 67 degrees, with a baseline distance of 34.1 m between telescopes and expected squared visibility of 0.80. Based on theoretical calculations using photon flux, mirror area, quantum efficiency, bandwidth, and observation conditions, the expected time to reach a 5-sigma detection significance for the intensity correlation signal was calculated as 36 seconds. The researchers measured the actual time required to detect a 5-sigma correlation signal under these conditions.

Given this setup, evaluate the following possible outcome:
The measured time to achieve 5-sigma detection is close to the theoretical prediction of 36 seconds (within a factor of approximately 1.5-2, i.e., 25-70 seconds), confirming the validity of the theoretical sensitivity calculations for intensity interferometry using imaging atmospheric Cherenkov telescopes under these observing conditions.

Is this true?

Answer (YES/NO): YES